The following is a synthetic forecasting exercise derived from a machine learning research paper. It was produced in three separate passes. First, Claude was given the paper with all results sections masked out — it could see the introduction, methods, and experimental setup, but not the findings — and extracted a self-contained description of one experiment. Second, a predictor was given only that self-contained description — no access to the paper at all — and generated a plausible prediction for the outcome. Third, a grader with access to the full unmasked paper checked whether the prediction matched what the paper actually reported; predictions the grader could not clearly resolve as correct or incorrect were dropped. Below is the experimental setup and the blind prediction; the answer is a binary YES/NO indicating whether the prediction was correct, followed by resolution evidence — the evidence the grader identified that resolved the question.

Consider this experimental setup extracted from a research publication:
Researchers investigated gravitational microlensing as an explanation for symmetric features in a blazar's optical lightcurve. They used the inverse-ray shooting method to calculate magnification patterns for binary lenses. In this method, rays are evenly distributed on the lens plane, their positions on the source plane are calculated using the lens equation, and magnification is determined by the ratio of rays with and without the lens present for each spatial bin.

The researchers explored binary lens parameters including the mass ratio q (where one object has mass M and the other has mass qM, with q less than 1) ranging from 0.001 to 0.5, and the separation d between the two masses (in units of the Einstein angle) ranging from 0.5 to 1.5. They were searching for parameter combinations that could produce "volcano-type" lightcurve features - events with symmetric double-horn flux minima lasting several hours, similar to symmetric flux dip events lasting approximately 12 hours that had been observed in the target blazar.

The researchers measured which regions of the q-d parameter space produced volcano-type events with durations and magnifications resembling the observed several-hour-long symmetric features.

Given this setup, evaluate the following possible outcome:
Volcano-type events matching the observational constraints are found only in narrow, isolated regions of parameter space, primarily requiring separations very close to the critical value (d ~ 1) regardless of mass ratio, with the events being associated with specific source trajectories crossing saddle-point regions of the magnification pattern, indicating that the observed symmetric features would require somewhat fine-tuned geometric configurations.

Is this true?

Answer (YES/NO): NO